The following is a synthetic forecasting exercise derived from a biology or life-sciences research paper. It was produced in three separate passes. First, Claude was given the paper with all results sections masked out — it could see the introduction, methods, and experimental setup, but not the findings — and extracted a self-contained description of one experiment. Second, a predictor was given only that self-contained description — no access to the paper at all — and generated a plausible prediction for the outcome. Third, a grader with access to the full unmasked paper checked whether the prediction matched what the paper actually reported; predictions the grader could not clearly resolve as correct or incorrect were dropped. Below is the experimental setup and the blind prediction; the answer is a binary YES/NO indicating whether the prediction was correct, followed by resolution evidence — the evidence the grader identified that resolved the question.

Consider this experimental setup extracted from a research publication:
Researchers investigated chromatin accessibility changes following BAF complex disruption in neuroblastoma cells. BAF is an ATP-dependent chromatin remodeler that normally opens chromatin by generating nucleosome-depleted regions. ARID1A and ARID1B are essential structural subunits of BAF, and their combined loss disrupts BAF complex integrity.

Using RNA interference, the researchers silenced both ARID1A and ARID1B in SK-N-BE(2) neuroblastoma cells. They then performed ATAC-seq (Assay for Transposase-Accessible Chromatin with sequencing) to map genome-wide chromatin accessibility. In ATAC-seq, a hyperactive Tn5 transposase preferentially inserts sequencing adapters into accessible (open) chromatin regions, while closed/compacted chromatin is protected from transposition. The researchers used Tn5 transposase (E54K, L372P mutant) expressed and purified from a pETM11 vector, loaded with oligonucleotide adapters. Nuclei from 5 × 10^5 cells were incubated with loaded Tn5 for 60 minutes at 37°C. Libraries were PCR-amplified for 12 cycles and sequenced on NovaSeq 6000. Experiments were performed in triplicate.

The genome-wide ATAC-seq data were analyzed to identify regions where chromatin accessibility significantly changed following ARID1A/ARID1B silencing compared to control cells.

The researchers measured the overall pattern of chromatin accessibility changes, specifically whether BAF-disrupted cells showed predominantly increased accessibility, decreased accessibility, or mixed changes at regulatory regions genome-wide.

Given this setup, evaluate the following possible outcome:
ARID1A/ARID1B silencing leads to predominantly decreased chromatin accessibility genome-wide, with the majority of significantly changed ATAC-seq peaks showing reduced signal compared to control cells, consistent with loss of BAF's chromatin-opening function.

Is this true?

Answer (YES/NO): YES